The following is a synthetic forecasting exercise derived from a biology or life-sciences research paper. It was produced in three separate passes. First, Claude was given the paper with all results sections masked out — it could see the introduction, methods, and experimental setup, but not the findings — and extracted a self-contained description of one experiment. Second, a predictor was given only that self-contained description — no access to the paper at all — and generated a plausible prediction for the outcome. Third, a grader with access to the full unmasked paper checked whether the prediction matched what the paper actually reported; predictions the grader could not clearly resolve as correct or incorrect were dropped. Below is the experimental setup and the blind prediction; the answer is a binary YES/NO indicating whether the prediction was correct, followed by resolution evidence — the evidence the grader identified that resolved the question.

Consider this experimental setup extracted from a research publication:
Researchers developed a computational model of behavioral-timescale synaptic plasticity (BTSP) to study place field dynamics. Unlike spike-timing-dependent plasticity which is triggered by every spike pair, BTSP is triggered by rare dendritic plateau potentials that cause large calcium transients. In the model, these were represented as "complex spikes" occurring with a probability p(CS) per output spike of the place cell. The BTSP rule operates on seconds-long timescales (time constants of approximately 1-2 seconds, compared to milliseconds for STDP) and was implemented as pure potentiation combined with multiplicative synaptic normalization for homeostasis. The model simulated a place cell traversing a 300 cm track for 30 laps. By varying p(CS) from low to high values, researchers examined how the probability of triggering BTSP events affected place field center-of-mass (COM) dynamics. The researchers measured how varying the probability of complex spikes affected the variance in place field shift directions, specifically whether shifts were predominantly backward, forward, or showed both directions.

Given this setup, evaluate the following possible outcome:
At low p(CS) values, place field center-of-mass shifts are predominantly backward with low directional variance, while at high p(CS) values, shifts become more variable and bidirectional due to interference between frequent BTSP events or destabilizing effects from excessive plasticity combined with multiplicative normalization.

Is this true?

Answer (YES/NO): NO